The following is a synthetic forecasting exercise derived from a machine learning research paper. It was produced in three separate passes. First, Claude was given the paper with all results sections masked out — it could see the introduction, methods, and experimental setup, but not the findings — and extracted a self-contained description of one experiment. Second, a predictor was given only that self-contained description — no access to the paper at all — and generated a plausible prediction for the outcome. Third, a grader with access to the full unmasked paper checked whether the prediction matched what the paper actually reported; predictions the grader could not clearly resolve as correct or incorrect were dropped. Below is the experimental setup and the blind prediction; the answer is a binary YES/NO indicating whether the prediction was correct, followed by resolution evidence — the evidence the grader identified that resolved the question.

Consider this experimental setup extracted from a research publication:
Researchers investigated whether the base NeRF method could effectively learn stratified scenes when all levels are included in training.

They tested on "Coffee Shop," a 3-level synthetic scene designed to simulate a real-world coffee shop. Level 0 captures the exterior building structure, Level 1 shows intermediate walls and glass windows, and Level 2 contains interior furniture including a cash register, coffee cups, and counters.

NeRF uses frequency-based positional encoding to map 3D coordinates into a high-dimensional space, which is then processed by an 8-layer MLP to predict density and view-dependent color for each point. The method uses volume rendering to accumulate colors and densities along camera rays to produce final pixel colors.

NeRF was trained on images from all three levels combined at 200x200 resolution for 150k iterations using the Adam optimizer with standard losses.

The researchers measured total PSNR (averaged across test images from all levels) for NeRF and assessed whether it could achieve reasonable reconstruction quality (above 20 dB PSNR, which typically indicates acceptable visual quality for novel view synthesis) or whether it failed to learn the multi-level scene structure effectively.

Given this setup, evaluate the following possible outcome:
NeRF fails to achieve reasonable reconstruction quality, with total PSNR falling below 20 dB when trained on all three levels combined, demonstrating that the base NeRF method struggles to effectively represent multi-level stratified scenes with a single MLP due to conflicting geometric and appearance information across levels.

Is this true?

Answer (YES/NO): YES